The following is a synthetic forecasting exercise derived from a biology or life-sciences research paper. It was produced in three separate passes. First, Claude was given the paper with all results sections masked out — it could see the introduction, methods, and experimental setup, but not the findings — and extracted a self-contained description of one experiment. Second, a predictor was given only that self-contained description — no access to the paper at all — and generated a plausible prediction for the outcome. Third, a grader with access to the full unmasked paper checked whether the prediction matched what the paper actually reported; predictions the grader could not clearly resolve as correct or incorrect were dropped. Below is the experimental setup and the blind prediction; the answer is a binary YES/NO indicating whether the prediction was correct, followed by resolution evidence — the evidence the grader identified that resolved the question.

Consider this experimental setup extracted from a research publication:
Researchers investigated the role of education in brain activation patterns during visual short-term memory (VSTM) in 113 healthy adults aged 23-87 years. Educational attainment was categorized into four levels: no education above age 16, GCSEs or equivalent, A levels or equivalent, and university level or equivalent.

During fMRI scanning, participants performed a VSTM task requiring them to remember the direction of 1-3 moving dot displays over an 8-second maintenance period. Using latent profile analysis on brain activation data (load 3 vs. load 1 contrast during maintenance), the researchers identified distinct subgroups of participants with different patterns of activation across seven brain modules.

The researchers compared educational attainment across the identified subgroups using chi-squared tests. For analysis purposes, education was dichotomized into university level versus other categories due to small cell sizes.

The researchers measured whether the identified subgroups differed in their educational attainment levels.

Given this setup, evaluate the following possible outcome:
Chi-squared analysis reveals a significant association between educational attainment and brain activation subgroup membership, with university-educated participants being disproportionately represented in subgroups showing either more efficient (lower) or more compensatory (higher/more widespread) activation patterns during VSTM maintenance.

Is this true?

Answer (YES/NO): NO